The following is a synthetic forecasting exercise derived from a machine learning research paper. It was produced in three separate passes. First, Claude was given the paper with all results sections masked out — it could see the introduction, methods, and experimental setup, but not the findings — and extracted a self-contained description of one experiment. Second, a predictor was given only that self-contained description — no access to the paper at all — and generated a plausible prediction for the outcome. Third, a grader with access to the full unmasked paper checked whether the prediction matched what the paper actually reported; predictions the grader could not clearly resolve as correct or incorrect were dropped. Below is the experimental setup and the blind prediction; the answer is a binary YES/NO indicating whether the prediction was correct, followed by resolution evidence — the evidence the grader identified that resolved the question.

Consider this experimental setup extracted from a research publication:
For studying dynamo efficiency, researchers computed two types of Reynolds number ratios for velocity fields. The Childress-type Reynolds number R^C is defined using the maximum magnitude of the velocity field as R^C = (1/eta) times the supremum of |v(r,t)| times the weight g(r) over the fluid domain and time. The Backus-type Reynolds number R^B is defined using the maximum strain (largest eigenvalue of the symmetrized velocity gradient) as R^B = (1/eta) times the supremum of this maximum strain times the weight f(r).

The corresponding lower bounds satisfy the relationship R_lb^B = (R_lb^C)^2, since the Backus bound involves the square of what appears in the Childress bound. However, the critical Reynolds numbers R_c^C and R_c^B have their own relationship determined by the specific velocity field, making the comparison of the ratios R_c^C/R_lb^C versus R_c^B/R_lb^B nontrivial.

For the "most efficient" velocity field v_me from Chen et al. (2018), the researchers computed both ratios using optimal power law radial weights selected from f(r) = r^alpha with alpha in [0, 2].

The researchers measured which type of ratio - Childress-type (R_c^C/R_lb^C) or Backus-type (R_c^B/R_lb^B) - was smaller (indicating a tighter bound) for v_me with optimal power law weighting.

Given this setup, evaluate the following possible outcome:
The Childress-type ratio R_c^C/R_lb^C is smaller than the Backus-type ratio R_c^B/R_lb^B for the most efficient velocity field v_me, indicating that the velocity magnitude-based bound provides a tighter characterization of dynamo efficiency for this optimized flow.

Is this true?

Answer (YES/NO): YES